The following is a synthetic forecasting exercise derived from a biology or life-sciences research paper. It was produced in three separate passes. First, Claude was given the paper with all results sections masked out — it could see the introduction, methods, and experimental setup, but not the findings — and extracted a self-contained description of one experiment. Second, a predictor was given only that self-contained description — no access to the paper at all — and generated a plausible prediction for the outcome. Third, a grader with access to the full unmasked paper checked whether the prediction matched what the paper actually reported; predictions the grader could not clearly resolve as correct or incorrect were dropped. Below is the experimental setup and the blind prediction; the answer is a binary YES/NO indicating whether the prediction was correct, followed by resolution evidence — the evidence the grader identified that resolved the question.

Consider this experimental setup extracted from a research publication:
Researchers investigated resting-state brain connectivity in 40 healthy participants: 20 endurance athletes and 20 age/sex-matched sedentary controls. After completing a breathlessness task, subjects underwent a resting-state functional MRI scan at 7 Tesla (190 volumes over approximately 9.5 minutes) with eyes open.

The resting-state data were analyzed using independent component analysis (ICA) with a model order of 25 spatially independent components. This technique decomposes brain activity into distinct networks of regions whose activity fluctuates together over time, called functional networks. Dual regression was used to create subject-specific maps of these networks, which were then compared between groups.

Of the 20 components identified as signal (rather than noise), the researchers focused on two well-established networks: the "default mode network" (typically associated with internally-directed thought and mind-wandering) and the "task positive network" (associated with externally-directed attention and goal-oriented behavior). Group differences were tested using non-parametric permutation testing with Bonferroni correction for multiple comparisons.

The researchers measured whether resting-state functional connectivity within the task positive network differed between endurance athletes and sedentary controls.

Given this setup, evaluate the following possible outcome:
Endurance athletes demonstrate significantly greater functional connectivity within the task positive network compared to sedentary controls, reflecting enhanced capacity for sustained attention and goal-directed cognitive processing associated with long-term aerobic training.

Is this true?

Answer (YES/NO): NO